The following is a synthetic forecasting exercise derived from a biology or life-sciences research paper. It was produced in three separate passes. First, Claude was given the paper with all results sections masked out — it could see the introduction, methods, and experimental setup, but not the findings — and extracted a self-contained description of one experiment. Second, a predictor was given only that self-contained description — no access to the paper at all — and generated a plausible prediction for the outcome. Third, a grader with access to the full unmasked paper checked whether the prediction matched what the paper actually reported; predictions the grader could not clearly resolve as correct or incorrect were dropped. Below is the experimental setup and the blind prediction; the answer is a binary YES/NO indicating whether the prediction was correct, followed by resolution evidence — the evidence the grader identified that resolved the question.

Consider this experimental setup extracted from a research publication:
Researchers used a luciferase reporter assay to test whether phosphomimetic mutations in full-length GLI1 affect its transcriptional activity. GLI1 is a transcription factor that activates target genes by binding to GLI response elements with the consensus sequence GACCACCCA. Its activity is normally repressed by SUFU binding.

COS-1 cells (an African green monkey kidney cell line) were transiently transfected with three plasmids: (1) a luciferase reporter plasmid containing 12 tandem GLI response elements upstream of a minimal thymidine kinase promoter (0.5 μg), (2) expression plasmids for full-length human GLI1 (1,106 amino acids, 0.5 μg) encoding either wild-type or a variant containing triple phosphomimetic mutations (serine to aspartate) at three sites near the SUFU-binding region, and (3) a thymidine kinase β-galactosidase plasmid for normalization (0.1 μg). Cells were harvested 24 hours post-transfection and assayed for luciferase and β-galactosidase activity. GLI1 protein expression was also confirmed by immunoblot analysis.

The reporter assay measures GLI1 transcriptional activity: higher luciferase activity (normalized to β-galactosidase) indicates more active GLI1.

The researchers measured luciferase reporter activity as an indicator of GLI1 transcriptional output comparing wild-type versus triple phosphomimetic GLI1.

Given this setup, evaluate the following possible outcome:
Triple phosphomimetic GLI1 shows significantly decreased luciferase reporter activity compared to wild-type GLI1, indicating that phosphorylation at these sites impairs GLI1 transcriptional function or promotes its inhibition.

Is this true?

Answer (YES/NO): NO